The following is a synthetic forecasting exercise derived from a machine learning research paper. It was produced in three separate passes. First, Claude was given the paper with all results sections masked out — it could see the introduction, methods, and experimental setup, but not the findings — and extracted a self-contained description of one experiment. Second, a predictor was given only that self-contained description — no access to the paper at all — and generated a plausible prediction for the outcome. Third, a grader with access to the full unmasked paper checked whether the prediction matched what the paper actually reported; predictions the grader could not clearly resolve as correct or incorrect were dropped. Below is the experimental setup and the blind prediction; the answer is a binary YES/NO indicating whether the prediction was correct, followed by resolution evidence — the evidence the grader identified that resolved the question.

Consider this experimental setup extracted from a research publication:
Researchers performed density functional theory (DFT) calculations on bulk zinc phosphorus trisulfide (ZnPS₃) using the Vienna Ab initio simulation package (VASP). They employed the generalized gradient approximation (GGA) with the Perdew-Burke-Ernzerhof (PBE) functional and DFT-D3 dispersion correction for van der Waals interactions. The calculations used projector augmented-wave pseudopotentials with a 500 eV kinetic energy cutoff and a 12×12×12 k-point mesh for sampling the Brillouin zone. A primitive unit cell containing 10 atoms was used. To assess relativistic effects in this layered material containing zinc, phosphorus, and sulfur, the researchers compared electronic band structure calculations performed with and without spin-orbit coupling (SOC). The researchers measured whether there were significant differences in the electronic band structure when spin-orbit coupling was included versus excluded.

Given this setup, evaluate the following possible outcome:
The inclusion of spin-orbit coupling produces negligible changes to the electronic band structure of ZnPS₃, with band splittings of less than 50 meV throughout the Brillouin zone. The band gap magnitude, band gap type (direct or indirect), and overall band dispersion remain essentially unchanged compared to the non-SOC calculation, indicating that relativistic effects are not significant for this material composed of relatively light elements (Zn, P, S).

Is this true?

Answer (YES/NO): YES